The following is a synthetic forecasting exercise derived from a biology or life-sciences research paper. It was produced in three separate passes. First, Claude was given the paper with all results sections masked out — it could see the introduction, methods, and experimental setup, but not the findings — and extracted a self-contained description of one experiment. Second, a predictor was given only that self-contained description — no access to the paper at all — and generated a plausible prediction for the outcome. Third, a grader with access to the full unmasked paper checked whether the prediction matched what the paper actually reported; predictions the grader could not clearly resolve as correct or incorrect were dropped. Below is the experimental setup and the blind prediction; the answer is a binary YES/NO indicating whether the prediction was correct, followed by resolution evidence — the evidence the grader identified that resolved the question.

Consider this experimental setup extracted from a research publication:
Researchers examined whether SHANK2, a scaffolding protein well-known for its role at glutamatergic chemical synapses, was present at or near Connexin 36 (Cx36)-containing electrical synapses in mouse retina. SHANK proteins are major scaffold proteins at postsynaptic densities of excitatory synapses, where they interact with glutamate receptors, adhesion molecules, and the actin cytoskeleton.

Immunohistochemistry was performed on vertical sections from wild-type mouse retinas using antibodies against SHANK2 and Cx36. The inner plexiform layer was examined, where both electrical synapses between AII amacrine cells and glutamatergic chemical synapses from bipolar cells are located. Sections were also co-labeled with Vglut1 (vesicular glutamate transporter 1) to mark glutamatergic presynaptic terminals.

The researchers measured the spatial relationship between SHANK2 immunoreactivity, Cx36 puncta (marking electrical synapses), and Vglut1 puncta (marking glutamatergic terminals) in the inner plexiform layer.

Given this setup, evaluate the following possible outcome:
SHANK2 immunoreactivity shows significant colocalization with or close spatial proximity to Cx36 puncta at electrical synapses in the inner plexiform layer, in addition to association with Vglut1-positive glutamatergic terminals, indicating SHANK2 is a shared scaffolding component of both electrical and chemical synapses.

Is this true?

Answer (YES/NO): NO